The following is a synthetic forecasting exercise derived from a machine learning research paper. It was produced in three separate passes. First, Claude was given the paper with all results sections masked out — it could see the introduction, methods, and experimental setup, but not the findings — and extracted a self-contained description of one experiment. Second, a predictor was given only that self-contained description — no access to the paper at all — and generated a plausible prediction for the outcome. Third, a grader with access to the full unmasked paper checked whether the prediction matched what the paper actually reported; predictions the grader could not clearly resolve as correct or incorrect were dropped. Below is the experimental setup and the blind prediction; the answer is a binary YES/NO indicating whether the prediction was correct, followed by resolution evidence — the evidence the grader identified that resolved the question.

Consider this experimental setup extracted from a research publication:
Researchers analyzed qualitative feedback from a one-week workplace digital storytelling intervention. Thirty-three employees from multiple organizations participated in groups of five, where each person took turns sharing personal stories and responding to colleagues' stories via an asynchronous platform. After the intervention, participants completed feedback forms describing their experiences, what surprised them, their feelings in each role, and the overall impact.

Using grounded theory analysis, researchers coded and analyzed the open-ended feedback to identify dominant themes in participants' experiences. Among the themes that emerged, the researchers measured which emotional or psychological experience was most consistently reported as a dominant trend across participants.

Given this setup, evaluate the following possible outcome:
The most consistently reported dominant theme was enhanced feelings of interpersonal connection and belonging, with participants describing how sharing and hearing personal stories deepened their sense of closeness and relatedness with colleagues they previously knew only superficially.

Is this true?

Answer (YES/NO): NO